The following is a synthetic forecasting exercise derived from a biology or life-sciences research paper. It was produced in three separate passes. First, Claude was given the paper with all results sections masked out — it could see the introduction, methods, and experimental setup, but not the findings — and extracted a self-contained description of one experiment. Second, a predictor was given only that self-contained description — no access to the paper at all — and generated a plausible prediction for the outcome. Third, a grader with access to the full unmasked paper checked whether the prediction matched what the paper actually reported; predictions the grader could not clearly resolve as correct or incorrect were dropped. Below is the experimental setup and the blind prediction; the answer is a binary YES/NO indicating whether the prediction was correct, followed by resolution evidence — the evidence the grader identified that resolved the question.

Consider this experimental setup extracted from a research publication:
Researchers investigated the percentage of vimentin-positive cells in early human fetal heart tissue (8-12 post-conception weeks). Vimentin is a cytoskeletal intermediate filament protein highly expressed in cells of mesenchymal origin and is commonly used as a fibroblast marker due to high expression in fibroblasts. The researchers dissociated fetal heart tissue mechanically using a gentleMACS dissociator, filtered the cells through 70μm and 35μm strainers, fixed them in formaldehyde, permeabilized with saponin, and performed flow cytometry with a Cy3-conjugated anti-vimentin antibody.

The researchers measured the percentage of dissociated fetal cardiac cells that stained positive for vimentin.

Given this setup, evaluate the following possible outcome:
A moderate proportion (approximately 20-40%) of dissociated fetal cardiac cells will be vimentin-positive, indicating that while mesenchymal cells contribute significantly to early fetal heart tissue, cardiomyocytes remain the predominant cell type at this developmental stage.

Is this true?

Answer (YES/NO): NO